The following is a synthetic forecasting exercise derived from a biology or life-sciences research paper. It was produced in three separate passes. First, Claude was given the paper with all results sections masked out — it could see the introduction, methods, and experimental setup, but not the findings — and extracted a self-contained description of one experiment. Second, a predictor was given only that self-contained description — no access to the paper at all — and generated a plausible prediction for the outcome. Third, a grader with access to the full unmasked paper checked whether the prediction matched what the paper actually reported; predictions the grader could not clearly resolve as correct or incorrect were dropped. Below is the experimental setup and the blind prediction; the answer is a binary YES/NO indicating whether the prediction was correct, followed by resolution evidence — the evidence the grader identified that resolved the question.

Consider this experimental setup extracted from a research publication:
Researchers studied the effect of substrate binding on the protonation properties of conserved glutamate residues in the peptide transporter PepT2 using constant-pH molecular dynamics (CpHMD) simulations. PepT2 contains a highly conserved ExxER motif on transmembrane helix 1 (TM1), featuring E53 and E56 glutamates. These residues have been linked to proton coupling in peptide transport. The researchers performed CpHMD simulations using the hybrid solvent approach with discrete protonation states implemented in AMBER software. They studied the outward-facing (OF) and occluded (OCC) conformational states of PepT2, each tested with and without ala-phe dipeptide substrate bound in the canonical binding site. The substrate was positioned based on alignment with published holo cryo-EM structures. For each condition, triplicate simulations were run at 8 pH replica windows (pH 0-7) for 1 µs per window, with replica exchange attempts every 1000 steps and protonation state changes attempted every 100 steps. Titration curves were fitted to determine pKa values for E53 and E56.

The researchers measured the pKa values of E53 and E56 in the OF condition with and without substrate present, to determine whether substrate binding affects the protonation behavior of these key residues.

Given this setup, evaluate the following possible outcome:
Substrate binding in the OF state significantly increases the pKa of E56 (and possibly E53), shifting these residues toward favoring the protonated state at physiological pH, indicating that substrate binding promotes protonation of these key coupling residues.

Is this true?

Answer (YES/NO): YES